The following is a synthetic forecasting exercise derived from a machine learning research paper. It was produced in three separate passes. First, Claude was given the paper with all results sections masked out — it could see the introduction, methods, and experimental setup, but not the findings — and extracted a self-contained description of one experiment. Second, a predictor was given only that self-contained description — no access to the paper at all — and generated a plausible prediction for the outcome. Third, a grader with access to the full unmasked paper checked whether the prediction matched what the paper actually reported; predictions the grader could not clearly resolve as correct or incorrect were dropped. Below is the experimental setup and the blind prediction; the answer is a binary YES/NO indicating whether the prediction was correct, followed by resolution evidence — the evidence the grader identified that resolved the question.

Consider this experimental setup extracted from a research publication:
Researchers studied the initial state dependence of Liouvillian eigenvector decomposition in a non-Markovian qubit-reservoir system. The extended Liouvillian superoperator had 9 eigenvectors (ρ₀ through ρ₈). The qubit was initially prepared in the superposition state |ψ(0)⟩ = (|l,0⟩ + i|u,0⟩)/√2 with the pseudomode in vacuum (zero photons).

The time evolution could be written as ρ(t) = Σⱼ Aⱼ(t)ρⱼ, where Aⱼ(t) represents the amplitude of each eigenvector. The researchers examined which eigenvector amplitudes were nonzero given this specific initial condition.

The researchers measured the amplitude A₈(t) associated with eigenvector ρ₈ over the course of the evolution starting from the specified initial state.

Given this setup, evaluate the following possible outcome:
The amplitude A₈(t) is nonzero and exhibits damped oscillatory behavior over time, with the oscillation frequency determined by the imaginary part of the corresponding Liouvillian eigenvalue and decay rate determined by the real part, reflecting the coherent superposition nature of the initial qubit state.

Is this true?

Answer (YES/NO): NO